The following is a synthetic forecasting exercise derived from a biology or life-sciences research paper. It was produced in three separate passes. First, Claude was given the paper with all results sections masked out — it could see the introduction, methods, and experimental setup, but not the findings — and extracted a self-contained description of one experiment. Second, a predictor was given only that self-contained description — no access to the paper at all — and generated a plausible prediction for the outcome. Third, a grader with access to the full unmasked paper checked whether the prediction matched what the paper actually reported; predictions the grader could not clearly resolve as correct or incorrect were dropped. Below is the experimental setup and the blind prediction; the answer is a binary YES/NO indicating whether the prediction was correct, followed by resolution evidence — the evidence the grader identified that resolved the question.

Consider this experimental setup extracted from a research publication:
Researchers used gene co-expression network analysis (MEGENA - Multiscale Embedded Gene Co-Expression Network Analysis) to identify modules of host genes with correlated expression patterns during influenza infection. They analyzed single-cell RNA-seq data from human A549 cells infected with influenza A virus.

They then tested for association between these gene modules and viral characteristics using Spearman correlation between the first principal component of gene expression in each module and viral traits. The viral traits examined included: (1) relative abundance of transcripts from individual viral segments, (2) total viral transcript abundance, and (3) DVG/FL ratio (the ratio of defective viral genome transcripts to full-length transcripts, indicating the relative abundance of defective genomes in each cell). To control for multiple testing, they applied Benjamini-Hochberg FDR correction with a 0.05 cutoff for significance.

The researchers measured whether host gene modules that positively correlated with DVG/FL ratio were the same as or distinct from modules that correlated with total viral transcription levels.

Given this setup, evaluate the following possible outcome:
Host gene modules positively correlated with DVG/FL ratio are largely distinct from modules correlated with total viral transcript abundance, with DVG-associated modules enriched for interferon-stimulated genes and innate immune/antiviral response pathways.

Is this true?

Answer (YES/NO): YES